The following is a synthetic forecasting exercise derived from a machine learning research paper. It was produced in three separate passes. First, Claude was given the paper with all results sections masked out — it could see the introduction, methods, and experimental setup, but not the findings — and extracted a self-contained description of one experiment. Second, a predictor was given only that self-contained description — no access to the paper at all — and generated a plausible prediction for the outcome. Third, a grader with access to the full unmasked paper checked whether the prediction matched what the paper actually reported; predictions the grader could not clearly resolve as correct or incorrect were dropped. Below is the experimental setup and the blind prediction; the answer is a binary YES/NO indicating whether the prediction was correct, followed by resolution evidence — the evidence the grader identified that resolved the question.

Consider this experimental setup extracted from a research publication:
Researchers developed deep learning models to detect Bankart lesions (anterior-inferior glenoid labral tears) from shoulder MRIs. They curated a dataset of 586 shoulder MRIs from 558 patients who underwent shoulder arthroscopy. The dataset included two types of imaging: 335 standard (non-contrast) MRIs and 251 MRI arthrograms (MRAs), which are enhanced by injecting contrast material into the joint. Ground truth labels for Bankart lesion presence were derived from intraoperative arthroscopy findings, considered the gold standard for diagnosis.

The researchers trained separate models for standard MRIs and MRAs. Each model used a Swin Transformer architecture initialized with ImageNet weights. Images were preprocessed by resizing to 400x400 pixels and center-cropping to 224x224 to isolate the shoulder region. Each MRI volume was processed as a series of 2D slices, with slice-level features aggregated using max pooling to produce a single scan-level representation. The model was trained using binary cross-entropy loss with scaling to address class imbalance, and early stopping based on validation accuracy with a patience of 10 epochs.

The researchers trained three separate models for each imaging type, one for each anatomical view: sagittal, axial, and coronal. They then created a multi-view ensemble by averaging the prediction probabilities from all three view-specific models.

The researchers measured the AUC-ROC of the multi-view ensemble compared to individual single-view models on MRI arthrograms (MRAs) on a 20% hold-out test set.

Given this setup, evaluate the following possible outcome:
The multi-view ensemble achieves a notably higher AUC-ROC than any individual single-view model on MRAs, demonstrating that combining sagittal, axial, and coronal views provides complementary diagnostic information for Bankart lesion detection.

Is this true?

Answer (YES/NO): YES